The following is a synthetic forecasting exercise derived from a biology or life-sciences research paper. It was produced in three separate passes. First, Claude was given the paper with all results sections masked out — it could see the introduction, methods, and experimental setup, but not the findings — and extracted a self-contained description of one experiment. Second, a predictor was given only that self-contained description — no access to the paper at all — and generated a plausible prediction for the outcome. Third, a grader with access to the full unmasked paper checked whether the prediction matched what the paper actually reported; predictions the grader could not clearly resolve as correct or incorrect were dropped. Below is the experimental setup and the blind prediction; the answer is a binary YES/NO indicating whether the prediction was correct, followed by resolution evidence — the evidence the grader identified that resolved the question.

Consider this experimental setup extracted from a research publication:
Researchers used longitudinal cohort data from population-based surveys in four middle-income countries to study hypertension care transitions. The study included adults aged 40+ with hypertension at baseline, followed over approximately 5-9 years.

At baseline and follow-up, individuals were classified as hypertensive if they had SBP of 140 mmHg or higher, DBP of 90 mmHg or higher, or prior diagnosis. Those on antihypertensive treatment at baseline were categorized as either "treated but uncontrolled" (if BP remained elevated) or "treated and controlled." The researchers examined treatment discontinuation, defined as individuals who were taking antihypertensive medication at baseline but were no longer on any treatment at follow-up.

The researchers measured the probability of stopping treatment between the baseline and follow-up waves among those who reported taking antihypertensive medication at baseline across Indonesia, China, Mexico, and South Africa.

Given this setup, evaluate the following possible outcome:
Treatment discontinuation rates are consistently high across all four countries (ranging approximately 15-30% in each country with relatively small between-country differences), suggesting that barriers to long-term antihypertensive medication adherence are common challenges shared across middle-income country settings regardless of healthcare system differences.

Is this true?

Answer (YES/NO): NO